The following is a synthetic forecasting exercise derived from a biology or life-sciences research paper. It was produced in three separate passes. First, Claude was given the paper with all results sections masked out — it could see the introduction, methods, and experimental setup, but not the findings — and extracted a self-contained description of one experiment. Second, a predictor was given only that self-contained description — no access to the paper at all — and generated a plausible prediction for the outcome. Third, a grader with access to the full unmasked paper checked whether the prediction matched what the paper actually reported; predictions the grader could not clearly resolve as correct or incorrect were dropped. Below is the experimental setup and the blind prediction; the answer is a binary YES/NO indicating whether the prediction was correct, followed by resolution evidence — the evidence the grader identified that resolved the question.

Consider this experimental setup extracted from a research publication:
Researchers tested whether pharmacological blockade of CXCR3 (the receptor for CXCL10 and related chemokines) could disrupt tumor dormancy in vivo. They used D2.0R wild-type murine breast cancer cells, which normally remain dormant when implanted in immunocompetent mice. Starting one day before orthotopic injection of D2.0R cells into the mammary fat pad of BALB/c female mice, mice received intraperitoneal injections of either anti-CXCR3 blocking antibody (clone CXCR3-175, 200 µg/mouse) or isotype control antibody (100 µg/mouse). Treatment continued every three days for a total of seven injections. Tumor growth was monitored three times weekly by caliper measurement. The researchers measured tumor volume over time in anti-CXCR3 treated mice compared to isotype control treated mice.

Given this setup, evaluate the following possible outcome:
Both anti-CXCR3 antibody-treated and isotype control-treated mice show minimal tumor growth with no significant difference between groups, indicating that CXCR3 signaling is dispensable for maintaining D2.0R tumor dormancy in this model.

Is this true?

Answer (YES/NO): NO